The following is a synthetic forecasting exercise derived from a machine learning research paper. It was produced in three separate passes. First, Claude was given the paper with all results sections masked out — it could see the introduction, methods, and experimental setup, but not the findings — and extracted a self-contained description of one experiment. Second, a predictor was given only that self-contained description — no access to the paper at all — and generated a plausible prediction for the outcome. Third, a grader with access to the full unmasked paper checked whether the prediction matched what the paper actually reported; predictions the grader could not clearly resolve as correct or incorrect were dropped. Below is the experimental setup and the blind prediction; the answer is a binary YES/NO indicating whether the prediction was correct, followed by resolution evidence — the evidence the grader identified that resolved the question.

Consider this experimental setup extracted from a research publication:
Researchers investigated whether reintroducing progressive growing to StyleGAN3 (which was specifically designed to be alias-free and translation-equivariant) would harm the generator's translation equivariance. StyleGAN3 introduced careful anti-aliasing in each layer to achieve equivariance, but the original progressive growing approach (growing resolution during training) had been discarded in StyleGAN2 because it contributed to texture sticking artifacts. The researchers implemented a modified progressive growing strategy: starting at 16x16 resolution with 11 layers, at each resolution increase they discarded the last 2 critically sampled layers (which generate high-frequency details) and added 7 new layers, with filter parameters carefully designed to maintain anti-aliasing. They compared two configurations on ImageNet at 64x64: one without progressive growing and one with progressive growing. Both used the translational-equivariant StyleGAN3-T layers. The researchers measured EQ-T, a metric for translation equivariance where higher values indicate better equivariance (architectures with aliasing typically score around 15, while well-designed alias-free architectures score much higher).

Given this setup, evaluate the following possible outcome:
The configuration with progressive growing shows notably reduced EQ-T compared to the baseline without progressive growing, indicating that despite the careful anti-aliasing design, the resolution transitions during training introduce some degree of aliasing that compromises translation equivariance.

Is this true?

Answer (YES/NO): NO